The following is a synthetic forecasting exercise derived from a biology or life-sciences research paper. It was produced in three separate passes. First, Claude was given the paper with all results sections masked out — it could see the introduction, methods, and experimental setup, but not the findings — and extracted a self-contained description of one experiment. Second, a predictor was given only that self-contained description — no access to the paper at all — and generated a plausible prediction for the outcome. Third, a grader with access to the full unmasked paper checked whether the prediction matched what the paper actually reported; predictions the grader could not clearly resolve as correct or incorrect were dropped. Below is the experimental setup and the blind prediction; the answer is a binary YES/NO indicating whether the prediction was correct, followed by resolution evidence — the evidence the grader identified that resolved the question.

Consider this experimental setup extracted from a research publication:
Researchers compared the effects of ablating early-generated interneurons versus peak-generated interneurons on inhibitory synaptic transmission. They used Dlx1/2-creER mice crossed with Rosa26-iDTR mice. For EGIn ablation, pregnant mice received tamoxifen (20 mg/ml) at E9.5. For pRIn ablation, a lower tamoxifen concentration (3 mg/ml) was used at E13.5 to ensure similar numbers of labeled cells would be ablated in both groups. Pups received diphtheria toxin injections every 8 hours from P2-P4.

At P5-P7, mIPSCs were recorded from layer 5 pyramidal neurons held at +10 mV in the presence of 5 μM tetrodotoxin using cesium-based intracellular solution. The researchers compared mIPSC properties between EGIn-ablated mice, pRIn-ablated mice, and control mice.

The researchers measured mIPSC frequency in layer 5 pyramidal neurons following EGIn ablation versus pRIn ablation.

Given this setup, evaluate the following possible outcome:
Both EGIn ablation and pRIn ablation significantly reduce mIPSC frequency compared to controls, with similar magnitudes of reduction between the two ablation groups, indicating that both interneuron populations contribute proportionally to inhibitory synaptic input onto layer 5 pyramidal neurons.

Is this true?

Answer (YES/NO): NO